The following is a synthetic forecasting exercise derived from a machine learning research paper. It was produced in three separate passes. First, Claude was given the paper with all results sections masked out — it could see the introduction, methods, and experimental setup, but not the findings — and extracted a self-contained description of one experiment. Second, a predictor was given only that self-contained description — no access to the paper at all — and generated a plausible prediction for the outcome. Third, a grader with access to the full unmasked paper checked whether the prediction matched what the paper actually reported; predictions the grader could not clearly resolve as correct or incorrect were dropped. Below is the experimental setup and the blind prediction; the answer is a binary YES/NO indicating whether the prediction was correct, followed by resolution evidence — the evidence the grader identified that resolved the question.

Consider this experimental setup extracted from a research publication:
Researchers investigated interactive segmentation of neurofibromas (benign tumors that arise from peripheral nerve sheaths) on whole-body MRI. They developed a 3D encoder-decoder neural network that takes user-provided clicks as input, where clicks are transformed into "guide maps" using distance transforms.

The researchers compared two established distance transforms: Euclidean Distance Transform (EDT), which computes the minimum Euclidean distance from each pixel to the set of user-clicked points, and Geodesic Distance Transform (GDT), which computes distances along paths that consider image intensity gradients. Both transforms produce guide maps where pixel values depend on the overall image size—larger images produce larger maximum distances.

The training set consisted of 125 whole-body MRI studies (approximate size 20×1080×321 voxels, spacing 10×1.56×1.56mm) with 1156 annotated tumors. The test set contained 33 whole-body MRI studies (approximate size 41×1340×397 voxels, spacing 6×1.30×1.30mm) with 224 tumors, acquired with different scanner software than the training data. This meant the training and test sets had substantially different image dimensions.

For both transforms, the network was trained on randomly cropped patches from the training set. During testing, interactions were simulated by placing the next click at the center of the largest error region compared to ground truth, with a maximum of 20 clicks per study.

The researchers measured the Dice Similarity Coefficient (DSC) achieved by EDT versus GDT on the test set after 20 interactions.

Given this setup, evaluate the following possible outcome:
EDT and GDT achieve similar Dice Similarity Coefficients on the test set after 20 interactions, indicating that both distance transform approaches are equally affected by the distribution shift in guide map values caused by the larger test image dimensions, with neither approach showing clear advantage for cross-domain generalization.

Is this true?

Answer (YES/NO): NO